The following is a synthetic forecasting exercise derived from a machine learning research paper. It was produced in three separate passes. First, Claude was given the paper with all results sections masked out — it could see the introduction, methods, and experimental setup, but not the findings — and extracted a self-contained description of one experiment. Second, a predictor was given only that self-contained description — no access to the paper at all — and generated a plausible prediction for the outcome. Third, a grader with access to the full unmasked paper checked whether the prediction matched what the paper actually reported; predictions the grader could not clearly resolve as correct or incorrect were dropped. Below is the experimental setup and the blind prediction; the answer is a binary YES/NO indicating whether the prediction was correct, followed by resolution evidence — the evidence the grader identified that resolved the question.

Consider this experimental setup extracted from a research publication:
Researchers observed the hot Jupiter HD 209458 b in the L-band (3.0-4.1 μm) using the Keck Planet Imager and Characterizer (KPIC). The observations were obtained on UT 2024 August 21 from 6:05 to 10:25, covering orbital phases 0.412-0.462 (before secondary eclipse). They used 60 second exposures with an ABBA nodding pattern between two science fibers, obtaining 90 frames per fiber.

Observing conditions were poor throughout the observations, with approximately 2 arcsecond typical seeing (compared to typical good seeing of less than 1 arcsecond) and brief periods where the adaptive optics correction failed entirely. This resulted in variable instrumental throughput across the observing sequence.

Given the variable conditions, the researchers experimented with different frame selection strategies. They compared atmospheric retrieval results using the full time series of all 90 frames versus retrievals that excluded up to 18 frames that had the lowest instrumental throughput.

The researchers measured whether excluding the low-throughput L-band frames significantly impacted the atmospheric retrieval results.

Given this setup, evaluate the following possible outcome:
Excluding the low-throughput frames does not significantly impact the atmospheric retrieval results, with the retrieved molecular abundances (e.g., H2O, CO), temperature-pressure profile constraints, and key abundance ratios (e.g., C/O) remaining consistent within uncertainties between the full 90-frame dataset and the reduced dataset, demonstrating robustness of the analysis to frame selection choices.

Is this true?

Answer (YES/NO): YES